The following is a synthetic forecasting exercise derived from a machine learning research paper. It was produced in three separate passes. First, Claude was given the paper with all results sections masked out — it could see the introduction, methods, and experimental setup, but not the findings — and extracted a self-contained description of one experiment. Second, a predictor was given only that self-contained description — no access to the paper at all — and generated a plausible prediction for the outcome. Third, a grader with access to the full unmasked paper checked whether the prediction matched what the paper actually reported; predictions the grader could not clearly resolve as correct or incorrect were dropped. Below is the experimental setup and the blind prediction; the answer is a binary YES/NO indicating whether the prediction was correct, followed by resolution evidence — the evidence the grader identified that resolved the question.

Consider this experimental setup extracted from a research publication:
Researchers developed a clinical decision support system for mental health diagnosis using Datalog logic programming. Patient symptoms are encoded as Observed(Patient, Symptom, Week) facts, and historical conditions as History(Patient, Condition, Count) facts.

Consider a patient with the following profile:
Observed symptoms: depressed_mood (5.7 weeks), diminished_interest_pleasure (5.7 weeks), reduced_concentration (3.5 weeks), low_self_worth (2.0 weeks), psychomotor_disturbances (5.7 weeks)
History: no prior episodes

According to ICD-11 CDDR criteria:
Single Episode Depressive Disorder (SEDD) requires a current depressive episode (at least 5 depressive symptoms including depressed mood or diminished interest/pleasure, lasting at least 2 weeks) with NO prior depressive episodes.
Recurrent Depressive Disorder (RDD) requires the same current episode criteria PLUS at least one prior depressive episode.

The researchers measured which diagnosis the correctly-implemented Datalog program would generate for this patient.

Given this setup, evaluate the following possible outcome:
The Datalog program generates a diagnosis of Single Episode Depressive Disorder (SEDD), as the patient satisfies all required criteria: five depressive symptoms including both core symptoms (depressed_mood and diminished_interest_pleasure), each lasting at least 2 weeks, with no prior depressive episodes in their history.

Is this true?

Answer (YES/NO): YES